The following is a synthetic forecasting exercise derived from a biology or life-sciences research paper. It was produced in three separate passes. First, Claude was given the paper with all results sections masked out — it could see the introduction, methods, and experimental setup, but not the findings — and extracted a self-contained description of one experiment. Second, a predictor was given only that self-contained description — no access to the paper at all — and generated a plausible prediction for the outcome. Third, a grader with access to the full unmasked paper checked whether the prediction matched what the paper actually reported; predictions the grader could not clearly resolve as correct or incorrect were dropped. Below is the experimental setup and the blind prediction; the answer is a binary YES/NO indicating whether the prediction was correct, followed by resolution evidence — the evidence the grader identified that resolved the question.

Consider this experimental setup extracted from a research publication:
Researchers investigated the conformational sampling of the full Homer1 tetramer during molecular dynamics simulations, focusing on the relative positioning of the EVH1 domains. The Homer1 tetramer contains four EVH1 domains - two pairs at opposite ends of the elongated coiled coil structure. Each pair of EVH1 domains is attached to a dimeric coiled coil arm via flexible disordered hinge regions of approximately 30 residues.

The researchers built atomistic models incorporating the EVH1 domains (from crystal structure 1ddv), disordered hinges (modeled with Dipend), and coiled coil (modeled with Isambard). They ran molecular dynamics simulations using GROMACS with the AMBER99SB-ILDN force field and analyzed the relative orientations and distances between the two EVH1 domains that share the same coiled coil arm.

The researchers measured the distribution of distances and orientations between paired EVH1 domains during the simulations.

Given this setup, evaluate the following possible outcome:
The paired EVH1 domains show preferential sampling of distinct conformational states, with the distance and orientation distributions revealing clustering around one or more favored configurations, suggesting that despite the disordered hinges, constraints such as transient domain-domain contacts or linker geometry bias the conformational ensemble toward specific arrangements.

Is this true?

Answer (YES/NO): NO